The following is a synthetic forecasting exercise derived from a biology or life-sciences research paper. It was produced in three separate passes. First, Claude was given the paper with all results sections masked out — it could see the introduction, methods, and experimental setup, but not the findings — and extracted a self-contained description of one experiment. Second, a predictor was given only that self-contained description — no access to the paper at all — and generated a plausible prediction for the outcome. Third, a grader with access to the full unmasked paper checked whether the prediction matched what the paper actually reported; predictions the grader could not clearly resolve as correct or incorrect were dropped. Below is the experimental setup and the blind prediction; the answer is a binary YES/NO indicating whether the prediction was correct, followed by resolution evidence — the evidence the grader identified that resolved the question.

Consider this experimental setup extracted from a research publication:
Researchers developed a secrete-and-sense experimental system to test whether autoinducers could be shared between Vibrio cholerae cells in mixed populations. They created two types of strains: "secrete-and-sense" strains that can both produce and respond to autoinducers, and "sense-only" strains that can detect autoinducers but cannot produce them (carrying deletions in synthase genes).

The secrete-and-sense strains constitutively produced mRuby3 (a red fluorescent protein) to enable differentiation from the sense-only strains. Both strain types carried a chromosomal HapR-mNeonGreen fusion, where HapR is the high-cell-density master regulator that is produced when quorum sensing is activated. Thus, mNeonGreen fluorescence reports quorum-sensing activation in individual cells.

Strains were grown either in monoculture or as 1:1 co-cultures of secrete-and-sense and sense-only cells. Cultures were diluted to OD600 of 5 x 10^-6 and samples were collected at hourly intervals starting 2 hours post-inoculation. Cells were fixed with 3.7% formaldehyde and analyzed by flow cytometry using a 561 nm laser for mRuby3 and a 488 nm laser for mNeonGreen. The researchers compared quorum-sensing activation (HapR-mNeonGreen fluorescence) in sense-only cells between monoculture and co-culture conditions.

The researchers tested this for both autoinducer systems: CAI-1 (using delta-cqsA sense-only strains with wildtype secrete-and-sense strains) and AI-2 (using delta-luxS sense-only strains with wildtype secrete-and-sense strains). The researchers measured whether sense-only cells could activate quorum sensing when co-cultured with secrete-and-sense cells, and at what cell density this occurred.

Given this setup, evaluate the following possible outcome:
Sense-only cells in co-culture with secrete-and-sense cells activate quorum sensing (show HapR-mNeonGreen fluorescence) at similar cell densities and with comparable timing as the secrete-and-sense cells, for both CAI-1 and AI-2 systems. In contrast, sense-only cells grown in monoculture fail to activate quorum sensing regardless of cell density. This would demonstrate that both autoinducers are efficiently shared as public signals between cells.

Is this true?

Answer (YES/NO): YES